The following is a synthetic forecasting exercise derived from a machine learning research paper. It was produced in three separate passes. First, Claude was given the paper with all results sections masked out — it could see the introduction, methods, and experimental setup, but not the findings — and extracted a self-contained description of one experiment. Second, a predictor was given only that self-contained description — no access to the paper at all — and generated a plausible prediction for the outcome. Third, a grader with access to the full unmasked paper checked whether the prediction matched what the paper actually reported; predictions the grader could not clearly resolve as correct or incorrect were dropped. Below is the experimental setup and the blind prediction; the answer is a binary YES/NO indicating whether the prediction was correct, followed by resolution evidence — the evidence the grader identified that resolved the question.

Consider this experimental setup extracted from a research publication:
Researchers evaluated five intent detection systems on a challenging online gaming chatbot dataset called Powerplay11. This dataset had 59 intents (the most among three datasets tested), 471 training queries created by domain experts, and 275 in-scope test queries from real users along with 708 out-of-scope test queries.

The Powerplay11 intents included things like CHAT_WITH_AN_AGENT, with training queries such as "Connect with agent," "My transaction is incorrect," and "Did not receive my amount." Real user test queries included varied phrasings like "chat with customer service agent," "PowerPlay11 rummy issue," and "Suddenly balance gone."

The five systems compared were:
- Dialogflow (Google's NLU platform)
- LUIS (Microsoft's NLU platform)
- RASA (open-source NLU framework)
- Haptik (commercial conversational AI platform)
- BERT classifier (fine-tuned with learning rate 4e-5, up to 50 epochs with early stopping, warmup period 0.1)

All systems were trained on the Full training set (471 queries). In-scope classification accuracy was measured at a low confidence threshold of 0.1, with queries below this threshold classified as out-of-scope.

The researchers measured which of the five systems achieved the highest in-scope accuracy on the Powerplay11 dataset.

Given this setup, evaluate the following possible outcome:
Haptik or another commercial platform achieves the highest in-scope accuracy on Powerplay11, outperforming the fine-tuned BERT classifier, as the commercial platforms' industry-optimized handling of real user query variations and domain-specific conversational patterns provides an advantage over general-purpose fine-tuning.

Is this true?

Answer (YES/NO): YES